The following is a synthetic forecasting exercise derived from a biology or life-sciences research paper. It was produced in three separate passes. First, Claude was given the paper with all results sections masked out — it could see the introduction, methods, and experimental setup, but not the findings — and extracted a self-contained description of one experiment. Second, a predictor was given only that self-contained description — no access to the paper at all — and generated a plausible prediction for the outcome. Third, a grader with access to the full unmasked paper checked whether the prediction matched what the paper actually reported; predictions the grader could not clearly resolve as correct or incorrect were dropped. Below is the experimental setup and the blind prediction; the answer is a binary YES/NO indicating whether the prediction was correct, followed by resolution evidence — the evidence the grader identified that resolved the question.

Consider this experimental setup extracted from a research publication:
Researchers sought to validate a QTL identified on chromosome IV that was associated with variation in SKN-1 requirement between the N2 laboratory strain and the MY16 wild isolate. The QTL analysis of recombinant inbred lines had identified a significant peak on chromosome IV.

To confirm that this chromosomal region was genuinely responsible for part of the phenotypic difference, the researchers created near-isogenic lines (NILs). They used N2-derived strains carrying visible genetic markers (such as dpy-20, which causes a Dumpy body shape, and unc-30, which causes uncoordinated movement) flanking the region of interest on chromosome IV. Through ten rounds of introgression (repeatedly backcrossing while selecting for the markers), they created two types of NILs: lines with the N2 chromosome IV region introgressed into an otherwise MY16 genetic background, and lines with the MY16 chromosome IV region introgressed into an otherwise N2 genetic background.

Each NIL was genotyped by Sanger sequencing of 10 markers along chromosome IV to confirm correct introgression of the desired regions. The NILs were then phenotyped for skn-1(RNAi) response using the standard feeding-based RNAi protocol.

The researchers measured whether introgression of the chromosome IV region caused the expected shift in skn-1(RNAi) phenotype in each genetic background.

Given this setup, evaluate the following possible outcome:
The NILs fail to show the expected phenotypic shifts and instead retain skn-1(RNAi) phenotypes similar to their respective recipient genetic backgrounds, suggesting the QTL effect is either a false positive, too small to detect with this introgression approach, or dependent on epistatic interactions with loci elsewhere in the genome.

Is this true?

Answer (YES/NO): NO